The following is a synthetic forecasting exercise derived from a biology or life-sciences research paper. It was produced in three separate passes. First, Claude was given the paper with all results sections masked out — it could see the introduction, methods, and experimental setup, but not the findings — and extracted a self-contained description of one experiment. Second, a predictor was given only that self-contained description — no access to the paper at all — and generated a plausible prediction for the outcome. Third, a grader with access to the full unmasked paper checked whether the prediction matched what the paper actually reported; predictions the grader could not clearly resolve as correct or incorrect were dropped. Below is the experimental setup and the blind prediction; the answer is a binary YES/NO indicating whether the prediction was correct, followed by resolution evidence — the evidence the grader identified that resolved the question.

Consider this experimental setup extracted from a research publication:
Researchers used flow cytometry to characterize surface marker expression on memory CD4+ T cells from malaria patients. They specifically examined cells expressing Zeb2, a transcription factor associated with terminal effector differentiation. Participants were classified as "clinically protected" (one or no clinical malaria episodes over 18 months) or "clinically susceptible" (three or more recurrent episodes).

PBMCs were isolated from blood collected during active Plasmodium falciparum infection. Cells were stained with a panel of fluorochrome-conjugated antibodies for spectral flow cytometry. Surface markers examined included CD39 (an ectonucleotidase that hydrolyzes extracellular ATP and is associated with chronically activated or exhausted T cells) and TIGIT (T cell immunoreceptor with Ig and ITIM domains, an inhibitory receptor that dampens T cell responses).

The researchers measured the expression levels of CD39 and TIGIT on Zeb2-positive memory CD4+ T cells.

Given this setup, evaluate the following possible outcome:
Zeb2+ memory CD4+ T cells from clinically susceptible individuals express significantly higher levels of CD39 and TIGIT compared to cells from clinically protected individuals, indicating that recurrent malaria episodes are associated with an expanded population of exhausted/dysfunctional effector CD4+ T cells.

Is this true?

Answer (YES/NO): NO